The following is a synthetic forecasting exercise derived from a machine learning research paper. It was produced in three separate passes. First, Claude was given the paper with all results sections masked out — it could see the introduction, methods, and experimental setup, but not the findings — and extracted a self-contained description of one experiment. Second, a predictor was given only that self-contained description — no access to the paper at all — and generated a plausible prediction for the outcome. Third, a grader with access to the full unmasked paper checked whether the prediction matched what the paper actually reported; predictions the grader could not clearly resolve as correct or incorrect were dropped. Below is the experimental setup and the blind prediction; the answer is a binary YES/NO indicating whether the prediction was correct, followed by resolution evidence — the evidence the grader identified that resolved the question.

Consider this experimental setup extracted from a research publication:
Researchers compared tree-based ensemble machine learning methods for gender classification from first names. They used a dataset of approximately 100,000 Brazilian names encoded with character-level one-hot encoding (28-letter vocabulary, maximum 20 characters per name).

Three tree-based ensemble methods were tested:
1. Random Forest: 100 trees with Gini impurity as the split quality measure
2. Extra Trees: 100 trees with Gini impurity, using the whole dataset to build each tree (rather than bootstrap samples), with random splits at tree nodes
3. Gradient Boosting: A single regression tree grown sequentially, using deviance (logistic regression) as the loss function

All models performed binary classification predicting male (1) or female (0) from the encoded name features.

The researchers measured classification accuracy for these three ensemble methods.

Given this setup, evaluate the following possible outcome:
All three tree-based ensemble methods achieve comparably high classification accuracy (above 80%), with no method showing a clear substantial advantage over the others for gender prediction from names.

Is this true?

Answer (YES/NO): NO